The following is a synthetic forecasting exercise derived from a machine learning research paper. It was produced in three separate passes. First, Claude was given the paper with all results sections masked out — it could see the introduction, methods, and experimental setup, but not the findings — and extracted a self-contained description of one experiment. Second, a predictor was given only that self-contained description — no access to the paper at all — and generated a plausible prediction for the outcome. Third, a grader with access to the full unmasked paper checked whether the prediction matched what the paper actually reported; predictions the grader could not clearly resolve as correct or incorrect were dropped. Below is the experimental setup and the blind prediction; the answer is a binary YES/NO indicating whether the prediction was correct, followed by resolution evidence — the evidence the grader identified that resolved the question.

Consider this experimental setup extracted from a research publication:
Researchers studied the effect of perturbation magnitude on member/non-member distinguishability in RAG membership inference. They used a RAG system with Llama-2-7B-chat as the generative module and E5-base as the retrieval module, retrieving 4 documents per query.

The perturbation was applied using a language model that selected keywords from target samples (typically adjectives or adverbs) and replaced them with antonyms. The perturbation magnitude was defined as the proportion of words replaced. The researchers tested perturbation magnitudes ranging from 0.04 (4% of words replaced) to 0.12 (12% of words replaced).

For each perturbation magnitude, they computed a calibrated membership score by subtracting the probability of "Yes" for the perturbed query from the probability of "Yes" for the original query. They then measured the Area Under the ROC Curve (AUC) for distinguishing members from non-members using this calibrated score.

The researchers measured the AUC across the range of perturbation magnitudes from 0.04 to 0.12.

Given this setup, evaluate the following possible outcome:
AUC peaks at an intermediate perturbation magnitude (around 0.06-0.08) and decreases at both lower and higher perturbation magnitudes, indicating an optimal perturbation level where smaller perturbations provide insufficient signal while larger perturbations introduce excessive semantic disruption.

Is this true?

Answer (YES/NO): YES